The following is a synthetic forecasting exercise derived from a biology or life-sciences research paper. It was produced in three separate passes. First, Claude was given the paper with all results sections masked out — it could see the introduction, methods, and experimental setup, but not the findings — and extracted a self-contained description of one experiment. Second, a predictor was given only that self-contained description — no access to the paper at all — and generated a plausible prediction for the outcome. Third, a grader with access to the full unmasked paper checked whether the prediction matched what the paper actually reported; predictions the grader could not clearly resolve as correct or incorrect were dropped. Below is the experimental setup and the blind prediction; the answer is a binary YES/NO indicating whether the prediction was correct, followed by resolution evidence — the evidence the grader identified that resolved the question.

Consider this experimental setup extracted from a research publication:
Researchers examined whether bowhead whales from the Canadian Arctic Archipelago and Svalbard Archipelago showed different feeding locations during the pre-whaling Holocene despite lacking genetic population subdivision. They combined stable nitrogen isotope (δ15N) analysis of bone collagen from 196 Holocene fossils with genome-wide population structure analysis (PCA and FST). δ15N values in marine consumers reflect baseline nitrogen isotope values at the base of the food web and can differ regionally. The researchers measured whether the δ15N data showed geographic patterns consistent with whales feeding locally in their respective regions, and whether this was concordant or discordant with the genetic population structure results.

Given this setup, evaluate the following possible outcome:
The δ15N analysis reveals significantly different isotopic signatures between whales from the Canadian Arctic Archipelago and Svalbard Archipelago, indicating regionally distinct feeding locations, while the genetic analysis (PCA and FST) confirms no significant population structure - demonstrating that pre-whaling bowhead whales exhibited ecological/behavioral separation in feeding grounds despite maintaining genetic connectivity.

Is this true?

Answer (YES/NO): YES